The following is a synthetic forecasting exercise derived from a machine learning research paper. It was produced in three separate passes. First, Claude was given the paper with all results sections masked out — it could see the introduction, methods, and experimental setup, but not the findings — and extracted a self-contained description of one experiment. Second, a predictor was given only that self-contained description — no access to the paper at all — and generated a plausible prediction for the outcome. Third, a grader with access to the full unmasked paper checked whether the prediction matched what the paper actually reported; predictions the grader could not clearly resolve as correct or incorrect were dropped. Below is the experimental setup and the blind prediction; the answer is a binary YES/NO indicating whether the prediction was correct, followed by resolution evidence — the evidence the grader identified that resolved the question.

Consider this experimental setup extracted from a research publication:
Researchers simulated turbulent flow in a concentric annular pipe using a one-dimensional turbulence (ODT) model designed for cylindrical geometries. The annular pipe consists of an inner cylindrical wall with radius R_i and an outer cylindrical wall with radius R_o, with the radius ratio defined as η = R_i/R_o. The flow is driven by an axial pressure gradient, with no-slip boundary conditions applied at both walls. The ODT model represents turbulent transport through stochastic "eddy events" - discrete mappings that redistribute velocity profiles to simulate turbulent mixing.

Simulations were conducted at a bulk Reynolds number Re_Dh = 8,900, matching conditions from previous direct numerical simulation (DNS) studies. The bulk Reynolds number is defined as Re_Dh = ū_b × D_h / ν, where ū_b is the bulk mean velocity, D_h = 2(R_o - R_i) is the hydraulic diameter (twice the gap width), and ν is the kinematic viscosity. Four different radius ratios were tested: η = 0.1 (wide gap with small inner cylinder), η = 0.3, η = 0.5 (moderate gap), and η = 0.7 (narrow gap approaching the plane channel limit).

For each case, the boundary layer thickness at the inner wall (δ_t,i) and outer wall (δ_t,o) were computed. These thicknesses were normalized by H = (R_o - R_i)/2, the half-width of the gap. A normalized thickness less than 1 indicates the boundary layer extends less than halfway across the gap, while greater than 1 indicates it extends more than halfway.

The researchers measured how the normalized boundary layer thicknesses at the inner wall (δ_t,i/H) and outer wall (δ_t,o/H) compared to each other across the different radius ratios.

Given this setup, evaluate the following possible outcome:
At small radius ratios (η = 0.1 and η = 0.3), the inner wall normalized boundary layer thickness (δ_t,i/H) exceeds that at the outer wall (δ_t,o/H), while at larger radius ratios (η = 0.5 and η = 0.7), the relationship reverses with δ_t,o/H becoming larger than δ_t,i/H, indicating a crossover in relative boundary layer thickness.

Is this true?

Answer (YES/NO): NO